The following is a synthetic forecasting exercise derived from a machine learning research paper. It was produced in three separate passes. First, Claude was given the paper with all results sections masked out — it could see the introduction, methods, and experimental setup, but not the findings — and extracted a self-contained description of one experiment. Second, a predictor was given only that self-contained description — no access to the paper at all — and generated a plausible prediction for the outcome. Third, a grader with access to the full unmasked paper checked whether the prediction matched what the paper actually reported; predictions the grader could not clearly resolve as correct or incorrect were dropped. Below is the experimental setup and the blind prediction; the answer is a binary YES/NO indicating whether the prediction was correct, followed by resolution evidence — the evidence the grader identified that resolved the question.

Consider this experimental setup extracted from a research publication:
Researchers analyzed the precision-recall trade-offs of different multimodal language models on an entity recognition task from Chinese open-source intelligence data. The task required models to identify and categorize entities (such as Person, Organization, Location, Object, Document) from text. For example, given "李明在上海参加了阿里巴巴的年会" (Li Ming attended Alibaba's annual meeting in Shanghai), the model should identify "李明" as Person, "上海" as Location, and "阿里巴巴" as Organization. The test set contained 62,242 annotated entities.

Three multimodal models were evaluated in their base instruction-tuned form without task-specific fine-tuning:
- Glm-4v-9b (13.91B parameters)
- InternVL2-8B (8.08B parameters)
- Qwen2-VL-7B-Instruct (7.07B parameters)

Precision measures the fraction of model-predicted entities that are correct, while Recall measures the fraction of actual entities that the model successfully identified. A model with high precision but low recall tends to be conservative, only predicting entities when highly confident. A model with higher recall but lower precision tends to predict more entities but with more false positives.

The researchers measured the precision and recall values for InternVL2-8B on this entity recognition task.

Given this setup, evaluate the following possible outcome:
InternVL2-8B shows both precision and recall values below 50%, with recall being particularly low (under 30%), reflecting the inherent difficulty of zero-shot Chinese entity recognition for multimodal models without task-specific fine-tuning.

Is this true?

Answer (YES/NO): NO